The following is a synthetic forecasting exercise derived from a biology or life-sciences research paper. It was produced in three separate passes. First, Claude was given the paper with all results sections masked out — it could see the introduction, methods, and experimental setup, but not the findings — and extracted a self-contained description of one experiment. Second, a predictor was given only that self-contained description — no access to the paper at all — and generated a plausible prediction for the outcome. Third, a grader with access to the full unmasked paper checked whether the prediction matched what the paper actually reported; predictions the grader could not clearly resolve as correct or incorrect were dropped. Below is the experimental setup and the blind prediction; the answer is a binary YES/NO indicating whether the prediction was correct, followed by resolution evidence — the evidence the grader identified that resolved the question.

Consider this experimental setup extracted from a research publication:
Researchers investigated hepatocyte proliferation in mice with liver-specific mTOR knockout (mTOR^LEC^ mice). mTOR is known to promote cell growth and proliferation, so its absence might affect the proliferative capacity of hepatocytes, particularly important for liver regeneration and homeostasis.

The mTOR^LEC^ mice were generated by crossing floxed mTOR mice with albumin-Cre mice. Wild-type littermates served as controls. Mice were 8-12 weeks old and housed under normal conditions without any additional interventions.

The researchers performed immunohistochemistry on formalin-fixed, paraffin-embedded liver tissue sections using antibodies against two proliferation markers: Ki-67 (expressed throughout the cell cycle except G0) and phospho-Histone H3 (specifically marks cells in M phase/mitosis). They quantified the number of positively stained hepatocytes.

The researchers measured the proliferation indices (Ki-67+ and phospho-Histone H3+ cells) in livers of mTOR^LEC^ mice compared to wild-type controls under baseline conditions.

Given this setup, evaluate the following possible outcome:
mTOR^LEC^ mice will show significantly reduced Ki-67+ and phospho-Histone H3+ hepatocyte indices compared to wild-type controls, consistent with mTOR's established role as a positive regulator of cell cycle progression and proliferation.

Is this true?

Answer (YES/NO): NO